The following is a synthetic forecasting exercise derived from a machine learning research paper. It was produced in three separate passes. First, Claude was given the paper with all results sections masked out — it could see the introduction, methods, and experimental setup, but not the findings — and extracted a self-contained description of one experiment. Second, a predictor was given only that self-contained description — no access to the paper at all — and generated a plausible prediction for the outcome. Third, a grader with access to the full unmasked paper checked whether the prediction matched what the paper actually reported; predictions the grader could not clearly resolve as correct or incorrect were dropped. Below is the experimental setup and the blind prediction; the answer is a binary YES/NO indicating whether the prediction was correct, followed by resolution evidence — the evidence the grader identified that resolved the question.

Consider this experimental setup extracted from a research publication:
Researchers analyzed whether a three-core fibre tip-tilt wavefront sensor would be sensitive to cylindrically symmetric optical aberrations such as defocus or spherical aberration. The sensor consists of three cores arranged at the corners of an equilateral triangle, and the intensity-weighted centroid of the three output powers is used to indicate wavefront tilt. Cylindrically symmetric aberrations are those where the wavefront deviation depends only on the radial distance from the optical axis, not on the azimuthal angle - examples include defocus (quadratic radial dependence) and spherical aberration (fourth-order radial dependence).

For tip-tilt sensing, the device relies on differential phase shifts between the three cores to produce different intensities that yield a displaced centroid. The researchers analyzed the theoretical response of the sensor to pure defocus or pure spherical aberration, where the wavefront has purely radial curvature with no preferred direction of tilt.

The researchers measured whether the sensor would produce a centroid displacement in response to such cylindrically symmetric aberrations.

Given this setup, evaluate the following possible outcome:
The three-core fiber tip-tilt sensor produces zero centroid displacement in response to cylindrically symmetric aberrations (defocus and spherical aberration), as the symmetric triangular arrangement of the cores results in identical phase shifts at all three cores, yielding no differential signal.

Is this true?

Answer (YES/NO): YES